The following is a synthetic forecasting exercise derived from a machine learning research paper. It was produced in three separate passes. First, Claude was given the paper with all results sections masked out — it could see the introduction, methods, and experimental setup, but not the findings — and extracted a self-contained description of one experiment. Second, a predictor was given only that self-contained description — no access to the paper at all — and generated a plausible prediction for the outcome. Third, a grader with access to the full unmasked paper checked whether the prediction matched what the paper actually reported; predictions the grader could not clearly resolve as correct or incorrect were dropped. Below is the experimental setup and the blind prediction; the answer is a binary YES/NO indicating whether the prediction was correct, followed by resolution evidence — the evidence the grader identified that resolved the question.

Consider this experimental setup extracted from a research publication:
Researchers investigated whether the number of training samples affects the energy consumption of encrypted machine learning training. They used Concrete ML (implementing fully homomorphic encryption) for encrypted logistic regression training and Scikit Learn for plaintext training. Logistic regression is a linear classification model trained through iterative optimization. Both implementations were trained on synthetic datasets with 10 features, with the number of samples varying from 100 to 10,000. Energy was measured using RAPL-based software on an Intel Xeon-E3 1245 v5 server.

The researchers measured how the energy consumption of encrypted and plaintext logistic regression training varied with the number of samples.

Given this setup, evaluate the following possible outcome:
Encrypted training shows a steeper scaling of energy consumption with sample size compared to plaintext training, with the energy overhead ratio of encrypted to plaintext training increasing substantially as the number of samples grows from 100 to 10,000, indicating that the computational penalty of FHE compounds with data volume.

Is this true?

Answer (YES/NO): NO